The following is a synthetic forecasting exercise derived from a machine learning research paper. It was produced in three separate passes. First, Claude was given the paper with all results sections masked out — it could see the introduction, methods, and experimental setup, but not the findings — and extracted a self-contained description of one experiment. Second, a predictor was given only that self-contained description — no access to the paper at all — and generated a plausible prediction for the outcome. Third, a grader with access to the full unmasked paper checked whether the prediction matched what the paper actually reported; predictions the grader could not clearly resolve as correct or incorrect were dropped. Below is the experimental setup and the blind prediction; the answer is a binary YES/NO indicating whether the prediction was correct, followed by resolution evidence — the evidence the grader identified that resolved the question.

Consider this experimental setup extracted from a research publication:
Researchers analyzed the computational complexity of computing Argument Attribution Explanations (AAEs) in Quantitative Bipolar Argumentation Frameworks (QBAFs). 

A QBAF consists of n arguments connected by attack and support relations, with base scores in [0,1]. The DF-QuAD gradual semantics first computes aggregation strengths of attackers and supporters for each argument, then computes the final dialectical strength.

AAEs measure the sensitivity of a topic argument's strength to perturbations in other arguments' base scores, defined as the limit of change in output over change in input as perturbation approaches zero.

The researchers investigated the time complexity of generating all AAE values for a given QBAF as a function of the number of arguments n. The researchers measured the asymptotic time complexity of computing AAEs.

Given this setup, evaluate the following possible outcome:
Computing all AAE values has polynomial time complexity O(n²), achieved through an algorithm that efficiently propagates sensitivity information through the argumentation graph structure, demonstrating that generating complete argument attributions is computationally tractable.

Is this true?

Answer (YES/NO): NO